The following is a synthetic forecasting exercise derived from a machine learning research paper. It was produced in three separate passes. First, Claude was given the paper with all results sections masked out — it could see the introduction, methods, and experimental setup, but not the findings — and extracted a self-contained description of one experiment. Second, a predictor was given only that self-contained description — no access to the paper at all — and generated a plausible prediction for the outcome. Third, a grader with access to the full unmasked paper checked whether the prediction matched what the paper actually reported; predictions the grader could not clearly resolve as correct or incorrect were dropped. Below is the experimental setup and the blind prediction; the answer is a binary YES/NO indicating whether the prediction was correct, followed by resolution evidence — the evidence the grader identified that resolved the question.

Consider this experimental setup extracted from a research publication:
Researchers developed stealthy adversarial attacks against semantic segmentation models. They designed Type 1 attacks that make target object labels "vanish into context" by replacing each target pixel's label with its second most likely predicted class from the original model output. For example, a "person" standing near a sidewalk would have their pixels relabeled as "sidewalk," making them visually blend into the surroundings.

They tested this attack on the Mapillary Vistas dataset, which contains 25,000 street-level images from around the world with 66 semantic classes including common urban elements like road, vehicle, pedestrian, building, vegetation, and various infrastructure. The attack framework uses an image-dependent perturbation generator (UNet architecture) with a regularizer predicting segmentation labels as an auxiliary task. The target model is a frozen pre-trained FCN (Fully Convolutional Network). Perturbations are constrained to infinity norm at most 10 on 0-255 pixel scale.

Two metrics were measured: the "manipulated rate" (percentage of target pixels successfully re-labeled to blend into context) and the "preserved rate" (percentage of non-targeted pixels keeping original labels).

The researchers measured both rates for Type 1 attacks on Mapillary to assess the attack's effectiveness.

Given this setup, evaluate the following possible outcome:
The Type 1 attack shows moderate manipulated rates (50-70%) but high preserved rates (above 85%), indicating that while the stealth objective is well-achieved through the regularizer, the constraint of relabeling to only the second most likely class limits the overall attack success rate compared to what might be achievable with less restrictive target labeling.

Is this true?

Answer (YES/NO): YES